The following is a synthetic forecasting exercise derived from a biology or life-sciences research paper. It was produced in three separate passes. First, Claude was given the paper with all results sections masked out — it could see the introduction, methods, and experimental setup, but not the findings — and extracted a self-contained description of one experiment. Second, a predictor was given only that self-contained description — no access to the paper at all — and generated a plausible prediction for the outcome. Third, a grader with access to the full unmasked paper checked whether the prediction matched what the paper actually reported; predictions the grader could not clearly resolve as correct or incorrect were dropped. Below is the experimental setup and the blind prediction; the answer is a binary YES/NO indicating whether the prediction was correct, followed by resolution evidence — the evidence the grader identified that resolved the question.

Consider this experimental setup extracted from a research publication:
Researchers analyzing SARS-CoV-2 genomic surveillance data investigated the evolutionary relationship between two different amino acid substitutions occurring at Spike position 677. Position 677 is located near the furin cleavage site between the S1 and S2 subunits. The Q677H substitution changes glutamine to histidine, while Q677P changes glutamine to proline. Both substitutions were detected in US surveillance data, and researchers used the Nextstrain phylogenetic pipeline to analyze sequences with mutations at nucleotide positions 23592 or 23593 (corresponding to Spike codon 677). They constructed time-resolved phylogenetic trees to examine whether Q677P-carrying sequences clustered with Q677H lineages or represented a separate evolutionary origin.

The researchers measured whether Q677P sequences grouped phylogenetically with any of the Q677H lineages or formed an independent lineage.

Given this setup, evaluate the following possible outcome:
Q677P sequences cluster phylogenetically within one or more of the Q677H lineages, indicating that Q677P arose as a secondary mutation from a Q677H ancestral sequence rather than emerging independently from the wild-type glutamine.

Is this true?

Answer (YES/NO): NO